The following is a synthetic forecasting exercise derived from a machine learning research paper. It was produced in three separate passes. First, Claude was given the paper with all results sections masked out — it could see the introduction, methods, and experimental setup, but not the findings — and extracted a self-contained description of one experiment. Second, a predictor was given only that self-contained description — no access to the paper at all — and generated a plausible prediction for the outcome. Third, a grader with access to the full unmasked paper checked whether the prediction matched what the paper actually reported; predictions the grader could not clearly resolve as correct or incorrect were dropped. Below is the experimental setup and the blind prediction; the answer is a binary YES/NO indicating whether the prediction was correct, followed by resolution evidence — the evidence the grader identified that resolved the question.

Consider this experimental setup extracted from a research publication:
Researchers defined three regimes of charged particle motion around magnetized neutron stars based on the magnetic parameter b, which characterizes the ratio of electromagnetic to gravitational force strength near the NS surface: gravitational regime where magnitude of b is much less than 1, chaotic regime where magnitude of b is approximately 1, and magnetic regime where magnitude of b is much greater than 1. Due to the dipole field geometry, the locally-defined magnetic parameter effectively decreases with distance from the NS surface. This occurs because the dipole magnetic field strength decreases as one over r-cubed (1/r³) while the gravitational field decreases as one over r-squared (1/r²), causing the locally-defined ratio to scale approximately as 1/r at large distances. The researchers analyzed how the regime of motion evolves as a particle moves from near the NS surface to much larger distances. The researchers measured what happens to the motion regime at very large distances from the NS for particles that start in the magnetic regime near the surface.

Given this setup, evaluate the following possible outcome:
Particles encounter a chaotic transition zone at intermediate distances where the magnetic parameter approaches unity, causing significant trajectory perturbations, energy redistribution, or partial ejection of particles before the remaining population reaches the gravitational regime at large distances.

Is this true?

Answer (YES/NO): NO